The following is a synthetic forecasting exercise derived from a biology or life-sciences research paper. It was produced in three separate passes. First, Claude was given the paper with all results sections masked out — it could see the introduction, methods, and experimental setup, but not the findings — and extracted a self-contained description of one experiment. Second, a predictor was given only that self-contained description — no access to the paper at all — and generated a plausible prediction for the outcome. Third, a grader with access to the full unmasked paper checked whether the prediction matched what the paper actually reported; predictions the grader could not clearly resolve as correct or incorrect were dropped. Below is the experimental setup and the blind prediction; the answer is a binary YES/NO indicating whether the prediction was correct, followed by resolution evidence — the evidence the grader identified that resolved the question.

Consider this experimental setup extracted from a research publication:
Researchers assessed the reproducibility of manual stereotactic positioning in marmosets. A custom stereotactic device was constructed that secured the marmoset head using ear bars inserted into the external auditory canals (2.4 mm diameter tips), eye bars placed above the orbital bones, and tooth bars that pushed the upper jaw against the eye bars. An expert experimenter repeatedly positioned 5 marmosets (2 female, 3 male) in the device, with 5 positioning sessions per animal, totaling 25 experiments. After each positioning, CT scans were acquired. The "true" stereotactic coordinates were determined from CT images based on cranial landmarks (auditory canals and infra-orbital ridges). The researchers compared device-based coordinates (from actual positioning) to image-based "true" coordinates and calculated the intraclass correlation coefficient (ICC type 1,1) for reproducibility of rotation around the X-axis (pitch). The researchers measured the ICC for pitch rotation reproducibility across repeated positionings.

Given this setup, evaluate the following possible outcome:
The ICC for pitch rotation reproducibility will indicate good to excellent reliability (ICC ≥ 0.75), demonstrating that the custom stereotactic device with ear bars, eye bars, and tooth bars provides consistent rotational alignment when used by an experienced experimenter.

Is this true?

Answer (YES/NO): NO